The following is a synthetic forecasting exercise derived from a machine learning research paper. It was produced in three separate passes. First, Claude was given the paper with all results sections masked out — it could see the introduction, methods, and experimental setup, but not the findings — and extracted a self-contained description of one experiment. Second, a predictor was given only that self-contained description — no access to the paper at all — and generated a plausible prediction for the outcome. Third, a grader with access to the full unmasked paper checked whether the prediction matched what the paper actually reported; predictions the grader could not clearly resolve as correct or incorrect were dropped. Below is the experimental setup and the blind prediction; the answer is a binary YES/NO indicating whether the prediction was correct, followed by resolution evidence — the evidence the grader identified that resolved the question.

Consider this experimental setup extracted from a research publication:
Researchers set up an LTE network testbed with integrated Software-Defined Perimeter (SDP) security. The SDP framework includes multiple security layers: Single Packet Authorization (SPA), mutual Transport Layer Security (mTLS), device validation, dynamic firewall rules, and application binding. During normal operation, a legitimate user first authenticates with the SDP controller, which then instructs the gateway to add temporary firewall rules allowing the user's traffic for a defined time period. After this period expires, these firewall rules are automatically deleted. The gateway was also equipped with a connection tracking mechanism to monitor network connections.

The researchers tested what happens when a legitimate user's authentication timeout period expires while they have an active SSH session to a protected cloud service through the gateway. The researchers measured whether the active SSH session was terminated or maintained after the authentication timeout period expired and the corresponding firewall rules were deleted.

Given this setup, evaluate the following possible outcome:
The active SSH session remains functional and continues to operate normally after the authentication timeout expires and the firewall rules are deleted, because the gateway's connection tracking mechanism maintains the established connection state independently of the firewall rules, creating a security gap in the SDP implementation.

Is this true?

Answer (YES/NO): NO